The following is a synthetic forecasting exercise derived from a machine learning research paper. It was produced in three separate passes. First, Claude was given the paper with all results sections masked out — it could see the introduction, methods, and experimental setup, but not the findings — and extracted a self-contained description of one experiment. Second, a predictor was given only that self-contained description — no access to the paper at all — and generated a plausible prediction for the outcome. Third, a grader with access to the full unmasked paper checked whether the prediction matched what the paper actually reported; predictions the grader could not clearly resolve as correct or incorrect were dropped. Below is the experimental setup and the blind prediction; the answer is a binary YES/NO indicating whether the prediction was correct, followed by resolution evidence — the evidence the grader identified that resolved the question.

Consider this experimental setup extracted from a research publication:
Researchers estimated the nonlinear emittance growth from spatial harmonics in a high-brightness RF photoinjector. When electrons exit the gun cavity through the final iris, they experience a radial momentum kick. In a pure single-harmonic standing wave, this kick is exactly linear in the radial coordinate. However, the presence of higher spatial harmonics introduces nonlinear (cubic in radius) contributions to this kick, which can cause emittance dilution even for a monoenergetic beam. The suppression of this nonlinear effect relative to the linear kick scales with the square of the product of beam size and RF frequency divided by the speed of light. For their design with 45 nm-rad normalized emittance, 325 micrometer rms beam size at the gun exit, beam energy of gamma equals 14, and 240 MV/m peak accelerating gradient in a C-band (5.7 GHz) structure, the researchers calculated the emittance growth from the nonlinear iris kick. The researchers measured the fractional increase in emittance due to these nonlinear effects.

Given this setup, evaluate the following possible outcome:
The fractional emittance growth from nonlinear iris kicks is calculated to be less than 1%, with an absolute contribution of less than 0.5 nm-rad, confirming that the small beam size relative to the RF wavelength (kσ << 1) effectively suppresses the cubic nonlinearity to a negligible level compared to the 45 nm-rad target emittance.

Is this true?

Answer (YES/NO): NO